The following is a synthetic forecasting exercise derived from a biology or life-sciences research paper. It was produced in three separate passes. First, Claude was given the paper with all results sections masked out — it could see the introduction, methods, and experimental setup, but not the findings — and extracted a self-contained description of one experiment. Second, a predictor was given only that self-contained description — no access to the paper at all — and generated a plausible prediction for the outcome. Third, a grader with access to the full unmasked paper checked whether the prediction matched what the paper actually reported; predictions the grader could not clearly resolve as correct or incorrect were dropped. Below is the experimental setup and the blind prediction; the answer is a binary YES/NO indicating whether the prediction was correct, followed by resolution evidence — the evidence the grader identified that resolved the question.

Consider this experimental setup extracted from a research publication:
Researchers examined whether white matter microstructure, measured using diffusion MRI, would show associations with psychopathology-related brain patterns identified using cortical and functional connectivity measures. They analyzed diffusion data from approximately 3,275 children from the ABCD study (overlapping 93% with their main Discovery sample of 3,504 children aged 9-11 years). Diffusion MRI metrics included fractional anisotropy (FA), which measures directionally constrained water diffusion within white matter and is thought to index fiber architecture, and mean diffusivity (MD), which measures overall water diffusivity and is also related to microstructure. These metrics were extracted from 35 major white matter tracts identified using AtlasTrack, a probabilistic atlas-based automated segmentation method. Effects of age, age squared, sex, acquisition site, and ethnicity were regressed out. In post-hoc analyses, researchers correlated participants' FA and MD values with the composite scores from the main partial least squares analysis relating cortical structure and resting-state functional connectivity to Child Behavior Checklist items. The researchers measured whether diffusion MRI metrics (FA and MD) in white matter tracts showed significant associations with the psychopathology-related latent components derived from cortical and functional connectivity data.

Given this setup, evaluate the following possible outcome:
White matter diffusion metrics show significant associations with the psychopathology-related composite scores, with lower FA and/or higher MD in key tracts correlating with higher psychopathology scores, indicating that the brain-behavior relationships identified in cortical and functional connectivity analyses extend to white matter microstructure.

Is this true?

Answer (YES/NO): NO